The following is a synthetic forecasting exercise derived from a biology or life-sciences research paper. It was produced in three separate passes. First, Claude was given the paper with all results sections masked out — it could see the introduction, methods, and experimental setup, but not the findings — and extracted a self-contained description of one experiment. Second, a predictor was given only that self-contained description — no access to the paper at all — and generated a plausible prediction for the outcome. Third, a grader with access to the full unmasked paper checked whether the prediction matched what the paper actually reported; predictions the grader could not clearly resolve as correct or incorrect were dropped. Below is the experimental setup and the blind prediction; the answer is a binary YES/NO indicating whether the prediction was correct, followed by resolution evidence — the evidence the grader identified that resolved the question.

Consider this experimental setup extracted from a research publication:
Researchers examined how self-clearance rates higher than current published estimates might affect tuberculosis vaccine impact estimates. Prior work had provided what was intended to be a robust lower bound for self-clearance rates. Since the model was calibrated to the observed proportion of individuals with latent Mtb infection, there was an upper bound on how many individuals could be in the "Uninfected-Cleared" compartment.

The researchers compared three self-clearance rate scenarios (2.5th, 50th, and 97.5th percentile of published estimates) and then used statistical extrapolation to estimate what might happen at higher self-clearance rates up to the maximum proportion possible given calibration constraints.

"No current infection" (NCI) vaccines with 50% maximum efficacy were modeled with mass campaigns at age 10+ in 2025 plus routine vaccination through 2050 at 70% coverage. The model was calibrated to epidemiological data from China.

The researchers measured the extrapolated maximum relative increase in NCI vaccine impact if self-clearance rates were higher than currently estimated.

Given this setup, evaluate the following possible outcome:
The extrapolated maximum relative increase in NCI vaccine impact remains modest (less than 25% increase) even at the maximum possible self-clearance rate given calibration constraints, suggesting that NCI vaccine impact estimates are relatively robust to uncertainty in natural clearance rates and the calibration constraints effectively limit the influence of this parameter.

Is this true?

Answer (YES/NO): YES